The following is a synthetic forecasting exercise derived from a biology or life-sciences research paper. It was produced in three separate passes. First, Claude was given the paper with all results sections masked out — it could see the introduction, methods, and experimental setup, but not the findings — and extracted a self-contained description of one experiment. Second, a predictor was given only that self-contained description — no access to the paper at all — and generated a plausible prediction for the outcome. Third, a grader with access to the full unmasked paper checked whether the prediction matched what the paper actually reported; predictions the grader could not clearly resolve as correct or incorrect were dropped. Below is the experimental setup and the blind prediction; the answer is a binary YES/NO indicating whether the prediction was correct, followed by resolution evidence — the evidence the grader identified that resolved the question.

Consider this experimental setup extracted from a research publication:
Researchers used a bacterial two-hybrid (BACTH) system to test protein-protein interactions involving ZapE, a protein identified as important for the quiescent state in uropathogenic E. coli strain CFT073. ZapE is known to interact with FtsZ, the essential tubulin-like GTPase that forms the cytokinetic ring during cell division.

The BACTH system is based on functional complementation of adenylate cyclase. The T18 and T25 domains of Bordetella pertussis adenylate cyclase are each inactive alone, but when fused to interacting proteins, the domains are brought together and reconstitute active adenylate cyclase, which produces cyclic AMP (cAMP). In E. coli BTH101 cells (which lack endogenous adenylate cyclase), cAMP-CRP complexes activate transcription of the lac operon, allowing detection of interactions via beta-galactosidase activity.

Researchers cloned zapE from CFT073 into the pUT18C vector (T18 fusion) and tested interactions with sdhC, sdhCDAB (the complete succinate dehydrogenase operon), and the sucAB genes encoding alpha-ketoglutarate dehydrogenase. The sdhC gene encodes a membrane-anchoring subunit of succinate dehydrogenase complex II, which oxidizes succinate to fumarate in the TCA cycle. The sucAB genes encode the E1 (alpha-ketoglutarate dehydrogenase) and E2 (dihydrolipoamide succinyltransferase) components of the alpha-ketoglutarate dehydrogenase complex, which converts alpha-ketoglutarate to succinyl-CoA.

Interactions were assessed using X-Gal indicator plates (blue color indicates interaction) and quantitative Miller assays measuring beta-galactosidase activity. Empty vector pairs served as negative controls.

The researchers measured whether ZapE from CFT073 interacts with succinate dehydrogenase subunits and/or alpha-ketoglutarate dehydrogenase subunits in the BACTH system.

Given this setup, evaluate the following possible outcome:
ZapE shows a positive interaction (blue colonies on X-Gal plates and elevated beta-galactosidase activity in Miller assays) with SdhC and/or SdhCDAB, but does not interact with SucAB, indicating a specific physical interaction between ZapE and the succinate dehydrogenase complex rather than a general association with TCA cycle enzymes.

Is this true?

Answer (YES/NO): YES